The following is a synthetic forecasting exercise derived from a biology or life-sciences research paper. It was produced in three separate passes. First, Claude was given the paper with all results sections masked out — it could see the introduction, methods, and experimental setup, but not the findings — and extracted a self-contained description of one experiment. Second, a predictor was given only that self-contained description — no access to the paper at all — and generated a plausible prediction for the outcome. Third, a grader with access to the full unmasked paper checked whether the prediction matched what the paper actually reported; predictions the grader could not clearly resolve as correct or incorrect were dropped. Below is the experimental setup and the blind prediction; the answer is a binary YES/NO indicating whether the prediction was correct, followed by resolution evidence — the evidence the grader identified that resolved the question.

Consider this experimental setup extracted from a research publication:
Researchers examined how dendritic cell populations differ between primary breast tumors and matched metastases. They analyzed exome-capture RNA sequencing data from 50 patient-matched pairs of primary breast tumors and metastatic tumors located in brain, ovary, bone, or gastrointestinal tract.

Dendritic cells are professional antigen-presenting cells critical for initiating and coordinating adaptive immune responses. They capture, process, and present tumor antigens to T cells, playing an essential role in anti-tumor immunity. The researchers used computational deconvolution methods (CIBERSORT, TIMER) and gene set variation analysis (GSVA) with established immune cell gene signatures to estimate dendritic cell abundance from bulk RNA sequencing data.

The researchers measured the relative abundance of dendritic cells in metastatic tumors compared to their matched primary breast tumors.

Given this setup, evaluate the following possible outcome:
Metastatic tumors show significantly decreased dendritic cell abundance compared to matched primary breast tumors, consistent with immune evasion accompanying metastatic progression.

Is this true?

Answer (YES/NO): YES